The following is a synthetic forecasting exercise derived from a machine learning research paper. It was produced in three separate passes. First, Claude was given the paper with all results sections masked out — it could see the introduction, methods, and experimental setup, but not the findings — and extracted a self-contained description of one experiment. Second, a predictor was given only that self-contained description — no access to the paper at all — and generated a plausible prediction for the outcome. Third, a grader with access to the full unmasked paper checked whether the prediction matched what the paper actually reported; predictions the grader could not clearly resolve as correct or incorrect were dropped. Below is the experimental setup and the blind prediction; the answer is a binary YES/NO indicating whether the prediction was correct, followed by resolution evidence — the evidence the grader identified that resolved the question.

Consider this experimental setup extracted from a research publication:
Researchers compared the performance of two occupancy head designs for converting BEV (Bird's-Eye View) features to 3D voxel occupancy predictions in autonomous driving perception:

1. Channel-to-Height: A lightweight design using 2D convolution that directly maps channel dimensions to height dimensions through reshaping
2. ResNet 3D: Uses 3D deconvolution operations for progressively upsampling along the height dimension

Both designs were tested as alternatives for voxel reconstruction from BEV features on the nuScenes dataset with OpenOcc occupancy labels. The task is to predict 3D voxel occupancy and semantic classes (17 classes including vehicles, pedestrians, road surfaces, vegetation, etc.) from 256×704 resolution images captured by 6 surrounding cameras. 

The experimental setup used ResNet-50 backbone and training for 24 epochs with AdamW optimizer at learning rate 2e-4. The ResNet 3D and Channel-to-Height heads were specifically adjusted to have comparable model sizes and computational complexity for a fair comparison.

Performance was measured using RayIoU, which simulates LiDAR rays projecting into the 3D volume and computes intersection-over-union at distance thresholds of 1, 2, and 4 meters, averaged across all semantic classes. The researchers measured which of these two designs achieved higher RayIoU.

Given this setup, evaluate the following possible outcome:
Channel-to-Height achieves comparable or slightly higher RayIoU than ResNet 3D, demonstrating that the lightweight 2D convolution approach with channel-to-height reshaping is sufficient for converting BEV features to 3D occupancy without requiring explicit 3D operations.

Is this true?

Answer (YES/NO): YES